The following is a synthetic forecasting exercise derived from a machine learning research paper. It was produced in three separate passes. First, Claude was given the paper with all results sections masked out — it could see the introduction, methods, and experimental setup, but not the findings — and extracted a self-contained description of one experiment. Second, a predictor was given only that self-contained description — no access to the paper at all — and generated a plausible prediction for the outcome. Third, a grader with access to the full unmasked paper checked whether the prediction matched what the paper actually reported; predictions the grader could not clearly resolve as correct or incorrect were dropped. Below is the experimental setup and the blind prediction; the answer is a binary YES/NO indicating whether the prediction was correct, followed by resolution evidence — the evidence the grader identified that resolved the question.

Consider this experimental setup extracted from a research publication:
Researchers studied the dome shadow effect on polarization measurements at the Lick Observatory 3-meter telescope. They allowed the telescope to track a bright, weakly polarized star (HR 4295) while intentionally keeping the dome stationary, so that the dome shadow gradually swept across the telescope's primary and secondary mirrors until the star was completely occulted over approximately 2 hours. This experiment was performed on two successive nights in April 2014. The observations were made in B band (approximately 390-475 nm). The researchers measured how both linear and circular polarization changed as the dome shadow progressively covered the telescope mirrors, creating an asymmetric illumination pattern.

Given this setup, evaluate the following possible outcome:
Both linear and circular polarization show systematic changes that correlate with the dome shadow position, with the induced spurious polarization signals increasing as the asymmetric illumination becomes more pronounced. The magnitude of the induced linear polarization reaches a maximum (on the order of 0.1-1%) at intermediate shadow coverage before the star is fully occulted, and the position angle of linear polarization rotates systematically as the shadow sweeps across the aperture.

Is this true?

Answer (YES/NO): NO